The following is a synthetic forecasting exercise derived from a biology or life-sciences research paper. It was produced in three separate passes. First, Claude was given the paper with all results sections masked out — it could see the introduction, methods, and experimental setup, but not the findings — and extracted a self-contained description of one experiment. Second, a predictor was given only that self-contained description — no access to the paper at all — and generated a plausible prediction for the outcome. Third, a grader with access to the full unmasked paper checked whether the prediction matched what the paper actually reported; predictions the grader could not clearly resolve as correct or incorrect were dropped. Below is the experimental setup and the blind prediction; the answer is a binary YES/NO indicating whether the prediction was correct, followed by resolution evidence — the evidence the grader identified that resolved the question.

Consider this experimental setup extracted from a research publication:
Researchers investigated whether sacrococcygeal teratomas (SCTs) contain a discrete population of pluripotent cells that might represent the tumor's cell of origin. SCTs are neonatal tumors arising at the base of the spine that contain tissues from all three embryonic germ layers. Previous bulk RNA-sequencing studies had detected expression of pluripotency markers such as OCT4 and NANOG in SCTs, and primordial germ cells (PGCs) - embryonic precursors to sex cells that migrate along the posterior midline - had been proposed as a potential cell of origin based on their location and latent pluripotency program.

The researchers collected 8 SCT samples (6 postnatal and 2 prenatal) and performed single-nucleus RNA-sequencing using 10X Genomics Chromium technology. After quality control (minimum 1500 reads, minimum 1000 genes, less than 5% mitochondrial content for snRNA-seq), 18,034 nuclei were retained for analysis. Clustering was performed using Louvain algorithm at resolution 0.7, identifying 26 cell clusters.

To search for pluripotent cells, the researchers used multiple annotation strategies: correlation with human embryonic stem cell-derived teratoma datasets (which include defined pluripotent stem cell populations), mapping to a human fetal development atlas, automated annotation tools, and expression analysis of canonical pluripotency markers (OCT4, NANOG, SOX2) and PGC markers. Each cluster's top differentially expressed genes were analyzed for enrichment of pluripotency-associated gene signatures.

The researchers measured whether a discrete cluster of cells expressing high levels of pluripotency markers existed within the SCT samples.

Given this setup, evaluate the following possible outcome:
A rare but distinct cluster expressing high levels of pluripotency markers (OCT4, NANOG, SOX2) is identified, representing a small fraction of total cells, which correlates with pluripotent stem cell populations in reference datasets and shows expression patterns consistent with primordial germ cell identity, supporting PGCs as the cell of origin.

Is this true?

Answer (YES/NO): NO